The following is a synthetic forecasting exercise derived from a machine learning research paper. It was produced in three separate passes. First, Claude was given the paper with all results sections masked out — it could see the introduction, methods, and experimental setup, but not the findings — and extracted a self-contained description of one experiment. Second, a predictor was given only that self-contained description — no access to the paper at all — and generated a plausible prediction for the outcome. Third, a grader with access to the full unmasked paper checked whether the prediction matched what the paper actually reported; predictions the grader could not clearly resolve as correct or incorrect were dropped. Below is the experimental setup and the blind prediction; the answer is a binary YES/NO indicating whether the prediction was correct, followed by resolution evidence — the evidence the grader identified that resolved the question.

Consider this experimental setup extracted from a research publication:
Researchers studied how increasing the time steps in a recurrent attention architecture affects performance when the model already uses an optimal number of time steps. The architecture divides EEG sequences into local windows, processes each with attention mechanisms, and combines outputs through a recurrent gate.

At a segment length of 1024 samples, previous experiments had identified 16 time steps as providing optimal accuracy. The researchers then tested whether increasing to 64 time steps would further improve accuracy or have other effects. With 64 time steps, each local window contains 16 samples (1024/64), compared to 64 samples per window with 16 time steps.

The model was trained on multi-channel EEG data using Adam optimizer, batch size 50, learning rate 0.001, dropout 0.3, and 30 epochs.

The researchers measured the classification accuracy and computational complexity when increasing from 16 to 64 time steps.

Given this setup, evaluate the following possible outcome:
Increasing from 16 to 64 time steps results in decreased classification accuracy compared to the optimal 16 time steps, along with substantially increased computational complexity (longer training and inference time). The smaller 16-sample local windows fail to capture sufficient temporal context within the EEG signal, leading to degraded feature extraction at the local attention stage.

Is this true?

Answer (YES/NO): NO